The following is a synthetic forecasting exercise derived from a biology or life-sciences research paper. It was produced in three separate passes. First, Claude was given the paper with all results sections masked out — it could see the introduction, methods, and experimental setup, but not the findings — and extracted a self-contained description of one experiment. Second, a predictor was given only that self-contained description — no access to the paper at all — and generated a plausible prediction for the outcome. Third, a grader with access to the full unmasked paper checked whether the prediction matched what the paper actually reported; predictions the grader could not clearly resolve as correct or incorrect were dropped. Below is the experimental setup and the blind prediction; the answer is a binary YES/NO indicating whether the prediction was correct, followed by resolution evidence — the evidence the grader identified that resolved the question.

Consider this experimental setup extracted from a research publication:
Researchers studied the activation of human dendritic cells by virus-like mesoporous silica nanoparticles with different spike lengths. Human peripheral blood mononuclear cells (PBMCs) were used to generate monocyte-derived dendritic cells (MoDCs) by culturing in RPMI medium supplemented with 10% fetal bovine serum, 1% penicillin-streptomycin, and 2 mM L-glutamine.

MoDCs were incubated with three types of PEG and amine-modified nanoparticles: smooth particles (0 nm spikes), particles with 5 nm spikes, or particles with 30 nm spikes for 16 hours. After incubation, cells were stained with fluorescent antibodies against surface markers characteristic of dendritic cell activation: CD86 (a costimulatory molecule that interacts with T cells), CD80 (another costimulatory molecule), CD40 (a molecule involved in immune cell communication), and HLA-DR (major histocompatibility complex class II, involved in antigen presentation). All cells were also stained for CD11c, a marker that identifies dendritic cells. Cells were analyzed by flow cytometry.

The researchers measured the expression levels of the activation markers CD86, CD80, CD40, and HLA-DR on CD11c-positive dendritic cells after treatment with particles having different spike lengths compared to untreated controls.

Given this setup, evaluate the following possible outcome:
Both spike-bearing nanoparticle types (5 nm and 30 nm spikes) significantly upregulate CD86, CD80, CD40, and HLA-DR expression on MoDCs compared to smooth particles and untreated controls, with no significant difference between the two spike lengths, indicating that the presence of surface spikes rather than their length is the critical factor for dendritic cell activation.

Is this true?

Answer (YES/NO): NO